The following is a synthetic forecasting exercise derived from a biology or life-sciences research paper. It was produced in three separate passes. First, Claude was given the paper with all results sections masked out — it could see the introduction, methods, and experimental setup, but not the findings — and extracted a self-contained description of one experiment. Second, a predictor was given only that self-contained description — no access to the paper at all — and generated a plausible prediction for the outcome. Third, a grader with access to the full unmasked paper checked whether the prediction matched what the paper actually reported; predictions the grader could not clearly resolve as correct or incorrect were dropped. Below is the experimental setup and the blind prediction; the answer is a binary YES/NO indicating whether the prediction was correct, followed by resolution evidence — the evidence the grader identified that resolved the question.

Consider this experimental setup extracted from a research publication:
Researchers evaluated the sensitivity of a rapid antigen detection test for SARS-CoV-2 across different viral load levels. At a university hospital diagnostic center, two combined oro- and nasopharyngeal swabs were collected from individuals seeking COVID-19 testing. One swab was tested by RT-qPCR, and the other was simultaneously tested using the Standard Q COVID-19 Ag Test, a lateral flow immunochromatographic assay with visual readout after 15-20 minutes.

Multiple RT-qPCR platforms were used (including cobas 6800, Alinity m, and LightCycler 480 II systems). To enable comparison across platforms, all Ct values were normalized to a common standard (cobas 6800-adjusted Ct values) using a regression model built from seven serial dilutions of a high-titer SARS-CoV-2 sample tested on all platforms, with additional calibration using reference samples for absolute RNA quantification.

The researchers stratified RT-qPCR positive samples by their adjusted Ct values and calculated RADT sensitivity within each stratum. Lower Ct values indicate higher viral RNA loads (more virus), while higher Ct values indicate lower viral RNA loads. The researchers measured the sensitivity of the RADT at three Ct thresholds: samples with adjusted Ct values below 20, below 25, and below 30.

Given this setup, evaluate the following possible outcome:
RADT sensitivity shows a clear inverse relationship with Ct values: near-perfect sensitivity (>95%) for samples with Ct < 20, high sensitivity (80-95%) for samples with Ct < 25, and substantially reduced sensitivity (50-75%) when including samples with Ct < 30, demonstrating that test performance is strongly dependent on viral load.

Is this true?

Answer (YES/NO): NO